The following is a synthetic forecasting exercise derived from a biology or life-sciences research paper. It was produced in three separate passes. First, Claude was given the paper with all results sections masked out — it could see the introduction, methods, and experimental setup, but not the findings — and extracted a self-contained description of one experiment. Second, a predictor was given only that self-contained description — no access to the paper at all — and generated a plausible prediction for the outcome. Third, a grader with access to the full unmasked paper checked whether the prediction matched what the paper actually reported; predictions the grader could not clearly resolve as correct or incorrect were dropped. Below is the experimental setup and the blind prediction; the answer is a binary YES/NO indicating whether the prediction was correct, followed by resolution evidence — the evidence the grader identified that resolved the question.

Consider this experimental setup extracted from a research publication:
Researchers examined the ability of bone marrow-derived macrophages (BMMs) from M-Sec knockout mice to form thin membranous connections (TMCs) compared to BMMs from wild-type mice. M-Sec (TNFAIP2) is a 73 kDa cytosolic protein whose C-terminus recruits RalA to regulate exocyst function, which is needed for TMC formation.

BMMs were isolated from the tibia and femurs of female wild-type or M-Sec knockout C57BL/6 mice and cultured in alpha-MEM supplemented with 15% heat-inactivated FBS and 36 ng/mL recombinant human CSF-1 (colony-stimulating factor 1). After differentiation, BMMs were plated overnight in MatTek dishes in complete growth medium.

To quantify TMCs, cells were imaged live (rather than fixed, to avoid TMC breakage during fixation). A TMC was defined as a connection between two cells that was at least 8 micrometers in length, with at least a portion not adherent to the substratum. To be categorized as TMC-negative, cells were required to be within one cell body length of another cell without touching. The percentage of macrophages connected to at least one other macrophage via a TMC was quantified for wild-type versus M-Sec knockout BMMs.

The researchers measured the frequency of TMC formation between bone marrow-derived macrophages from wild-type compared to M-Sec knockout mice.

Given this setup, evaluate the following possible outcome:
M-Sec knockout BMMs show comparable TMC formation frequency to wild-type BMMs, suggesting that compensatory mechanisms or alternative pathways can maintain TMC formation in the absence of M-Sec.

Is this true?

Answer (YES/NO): NO